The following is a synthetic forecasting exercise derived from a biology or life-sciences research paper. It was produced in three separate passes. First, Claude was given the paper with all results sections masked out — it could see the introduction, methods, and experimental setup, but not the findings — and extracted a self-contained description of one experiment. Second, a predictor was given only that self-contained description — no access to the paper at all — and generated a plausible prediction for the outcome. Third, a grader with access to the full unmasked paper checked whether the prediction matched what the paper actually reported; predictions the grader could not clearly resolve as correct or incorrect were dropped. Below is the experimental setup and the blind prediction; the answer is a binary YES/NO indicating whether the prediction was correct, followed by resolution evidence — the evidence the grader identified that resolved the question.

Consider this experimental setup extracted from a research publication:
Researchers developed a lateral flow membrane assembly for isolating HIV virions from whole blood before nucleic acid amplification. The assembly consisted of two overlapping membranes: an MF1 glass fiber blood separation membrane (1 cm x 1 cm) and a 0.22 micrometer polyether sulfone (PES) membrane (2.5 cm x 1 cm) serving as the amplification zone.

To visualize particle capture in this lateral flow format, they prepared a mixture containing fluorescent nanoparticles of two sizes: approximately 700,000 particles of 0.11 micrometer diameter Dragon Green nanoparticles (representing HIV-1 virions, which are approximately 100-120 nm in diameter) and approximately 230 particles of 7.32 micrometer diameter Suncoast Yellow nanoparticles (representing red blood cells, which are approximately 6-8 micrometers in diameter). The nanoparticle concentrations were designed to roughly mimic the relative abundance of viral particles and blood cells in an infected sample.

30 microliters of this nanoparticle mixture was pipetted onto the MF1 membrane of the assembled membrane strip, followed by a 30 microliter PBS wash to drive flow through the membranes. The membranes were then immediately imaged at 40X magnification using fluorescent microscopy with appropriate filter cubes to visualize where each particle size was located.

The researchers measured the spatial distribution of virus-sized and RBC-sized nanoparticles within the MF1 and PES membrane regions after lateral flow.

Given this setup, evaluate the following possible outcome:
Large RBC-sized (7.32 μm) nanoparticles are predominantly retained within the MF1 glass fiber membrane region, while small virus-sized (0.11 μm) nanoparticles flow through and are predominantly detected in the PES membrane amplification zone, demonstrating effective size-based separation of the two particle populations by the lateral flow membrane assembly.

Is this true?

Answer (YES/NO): YES